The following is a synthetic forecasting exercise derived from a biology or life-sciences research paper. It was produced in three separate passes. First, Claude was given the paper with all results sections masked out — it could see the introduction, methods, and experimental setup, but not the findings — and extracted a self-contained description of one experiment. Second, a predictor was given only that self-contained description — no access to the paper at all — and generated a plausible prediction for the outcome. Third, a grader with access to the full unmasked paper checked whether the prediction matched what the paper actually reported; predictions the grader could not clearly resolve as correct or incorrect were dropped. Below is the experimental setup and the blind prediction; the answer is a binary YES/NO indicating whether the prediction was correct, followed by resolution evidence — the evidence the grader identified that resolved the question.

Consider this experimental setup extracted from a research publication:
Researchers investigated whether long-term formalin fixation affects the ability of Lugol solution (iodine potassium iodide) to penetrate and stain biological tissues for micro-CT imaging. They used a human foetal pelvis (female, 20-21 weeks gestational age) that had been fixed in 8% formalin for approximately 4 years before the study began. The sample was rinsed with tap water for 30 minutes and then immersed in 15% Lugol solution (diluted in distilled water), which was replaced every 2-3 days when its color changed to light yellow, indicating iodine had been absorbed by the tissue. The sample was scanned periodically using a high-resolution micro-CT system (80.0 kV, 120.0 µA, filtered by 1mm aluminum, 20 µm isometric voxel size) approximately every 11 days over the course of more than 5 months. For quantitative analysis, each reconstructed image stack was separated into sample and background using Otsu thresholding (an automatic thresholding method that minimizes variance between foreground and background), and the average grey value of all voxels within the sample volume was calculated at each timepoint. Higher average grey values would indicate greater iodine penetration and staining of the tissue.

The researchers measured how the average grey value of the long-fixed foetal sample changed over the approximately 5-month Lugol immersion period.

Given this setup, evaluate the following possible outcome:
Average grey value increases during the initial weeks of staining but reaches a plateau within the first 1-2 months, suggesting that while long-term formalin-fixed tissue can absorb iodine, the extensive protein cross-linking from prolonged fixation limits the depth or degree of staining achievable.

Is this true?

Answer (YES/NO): NO